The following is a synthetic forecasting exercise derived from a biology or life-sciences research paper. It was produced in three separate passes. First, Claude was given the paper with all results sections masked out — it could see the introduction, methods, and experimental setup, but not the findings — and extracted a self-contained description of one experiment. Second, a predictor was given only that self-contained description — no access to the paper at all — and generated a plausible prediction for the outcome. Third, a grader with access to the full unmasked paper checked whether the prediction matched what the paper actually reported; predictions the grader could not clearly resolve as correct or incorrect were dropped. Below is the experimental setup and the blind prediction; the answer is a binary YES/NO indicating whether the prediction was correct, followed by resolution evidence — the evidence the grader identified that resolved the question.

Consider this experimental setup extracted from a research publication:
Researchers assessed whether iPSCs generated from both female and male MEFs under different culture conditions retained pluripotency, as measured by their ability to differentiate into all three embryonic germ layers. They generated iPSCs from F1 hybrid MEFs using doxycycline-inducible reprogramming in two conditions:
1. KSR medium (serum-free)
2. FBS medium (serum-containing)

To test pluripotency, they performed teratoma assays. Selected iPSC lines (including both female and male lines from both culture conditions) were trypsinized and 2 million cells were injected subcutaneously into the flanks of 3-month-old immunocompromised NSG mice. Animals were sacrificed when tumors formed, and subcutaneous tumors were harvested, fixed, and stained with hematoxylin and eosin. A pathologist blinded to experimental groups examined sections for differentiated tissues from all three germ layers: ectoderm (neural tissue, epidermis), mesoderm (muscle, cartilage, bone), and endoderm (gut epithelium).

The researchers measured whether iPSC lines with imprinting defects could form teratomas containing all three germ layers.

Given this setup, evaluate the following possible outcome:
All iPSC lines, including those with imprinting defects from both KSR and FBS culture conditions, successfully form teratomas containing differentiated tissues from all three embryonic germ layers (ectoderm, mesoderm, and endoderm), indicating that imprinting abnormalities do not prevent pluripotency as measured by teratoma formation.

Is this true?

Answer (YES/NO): YES